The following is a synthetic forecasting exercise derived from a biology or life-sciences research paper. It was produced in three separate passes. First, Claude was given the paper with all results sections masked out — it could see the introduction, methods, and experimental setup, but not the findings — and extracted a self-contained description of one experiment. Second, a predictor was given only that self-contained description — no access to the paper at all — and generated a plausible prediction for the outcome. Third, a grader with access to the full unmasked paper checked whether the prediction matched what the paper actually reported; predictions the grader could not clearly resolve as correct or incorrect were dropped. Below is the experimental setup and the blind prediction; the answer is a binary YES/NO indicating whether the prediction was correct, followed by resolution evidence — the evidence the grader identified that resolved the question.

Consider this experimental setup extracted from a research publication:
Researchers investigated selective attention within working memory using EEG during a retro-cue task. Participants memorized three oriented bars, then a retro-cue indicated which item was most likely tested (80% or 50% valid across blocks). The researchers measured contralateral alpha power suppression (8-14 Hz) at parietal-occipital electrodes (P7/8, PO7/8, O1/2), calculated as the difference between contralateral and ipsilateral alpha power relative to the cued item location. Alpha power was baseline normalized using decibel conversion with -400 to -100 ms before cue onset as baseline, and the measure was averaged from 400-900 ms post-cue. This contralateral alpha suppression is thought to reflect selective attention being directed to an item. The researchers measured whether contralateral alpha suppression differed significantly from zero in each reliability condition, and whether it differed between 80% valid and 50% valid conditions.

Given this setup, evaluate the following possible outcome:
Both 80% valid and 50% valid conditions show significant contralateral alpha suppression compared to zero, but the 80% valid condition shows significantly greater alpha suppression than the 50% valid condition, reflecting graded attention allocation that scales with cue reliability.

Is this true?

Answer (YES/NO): NO